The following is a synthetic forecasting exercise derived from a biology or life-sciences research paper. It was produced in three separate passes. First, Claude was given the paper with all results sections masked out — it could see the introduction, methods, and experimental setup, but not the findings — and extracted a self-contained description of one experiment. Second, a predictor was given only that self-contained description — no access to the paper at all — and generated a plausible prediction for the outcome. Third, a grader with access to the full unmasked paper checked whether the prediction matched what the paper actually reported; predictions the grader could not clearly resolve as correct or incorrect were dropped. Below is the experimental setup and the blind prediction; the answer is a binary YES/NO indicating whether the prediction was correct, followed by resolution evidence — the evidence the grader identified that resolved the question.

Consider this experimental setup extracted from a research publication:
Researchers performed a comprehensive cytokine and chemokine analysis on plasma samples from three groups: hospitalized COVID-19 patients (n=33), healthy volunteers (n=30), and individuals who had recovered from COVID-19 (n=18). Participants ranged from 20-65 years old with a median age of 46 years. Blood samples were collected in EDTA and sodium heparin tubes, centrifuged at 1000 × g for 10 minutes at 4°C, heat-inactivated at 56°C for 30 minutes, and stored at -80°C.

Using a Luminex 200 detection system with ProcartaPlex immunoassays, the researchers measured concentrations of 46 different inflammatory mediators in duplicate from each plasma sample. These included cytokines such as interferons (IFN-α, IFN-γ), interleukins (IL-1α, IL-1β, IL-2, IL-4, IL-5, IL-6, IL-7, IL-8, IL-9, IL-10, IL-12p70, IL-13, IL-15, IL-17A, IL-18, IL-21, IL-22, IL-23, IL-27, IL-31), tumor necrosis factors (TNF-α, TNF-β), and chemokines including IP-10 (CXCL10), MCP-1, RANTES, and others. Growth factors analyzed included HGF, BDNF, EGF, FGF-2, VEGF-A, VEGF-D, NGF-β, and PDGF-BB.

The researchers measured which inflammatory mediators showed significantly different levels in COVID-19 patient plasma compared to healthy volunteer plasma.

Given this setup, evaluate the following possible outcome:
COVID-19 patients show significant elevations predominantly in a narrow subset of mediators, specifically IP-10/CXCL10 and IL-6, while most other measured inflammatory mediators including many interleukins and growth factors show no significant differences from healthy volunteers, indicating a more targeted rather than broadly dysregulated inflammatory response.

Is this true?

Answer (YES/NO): NO